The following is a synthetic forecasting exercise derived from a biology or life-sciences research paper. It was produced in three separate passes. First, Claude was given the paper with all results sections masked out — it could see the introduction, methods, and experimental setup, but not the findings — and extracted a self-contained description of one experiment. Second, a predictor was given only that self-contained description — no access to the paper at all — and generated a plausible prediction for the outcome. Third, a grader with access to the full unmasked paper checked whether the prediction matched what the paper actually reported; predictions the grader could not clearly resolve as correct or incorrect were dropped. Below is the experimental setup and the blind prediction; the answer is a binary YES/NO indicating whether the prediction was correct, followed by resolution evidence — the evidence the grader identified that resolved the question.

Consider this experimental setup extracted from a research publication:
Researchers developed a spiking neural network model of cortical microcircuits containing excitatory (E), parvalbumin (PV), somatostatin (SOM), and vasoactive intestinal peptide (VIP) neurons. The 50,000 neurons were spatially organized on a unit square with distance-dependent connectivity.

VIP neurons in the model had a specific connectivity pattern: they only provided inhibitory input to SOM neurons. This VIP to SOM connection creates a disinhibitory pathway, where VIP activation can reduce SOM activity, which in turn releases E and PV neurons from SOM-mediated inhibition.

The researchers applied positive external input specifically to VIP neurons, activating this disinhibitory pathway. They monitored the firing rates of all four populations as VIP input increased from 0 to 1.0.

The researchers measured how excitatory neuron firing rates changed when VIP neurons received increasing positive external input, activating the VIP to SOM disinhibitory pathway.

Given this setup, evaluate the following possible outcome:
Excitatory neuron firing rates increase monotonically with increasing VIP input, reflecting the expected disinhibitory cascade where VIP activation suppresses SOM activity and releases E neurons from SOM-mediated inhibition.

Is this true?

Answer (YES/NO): YES